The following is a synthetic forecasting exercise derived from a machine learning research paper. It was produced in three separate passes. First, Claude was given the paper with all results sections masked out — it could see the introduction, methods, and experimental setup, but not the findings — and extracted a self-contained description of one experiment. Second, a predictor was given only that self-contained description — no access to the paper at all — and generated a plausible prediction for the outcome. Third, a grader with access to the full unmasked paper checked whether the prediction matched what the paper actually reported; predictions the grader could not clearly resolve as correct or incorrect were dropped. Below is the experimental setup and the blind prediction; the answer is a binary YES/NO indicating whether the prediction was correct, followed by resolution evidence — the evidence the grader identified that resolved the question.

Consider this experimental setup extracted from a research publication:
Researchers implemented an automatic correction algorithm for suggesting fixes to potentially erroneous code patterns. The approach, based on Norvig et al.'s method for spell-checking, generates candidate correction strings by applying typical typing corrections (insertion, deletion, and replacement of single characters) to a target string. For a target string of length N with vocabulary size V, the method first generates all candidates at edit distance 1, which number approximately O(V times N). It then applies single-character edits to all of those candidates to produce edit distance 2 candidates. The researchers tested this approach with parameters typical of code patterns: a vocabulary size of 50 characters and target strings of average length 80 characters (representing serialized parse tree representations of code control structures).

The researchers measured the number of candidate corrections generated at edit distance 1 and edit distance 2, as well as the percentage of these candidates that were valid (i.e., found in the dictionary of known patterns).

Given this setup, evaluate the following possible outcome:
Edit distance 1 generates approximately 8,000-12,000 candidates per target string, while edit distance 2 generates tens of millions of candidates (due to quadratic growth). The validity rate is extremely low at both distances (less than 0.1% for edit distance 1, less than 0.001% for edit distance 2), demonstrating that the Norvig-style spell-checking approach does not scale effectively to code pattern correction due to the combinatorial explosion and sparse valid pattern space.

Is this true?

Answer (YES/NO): NO